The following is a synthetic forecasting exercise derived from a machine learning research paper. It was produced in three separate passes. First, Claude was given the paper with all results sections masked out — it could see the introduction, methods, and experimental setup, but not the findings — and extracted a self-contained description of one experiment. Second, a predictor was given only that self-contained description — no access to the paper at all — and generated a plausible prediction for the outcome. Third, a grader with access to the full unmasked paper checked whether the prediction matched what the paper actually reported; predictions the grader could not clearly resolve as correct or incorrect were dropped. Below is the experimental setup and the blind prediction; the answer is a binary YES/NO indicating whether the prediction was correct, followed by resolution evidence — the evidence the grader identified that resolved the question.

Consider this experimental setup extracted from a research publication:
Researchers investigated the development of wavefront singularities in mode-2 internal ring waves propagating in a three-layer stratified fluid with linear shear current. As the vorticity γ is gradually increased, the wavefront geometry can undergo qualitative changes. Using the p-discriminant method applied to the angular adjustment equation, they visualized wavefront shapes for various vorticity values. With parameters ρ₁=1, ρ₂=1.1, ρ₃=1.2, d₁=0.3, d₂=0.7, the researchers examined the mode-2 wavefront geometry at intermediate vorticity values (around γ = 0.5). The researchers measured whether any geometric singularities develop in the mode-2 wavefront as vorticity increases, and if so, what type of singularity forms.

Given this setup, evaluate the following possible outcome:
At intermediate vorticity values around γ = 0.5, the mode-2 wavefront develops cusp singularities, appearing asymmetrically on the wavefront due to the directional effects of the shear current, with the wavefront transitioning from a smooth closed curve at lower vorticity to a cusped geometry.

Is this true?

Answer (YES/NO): NO